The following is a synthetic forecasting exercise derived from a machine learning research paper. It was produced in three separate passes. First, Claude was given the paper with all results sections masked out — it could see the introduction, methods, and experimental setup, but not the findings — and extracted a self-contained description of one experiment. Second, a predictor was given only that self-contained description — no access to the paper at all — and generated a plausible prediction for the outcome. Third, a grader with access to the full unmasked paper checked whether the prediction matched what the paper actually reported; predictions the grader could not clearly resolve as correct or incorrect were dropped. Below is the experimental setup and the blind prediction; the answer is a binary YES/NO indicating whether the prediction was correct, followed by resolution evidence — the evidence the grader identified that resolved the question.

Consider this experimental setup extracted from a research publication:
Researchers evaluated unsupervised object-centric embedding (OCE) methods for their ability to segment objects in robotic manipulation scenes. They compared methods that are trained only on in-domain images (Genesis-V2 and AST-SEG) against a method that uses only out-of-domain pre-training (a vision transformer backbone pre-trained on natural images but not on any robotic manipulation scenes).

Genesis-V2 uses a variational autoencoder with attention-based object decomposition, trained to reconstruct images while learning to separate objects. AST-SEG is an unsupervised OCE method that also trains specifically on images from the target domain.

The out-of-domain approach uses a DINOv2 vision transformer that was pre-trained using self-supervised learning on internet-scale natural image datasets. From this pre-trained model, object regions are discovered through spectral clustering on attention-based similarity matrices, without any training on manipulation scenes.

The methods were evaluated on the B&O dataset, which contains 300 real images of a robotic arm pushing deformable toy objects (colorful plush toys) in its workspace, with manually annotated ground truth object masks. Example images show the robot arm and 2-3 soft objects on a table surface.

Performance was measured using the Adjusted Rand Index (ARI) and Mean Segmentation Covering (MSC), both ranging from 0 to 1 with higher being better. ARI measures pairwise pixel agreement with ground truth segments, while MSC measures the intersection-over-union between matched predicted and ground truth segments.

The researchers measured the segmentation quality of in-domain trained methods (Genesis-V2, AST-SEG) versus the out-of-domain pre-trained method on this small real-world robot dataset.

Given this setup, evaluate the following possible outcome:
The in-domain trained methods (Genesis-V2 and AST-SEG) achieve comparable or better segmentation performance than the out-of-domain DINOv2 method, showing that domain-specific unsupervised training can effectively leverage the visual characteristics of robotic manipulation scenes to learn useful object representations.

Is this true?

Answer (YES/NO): NO